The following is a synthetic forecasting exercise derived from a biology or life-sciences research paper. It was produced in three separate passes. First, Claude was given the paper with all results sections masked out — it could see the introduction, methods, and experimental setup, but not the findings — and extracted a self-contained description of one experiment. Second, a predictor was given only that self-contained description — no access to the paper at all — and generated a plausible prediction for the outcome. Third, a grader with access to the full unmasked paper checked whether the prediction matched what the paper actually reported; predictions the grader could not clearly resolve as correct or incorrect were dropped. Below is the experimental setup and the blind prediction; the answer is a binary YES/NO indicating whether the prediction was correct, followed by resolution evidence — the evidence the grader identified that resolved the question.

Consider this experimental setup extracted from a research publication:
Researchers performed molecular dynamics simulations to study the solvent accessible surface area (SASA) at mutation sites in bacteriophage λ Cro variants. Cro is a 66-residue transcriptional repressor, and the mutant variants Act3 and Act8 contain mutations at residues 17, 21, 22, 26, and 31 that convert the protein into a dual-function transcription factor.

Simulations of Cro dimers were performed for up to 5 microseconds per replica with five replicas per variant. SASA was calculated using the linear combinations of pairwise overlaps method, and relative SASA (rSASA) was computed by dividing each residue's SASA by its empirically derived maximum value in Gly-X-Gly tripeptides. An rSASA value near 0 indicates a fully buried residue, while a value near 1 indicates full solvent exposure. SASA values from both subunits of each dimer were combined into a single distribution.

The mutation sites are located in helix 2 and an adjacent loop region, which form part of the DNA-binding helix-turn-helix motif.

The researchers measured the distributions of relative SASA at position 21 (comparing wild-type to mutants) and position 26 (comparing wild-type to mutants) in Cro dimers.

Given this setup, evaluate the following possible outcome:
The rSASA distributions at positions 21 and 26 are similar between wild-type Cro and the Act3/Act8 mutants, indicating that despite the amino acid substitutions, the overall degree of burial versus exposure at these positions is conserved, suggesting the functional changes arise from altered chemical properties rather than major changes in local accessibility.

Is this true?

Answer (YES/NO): NO